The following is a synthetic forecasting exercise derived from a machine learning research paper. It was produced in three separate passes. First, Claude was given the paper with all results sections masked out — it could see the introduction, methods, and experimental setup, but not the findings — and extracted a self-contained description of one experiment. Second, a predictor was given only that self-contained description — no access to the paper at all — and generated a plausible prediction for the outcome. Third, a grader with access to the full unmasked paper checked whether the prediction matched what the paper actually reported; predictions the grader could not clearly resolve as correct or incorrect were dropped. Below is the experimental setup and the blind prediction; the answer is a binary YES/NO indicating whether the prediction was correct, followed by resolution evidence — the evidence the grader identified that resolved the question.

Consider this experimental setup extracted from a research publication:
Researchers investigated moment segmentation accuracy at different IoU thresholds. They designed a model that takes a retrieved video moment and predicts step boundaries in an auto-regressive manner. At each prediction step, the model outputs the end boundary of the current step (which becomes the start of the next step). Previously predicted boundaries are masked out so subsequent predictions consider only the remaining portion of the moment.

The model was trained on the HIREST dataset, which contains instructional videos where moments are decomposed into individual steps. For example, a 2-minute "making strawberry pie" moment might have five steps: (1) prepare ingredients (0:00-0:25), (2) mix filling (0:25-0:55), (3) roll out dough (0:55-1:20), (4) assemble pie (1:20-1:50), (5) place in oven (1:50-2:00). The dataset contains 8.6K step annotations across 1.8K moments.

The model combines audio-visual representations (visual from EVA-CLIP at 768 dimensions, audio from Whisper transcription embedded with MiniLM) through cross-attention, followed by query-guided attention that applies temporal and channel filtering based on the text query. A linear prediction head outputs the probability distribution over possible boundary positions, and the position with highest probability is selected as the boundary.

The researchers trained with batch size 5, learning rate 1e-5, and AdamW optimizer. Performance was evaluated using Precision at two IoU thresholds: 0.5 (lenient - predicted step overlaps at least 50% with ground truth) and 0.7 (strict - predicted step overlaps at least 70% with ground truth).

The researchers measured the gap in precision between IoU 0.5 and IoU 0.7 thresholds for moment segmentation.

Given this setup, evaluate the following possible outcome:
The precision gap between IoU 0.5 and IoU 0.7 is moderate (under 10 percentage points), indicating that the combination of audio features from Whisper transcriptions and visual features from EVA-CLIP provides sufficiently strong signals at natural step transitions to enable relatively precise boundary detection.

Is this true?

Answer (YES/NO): NO